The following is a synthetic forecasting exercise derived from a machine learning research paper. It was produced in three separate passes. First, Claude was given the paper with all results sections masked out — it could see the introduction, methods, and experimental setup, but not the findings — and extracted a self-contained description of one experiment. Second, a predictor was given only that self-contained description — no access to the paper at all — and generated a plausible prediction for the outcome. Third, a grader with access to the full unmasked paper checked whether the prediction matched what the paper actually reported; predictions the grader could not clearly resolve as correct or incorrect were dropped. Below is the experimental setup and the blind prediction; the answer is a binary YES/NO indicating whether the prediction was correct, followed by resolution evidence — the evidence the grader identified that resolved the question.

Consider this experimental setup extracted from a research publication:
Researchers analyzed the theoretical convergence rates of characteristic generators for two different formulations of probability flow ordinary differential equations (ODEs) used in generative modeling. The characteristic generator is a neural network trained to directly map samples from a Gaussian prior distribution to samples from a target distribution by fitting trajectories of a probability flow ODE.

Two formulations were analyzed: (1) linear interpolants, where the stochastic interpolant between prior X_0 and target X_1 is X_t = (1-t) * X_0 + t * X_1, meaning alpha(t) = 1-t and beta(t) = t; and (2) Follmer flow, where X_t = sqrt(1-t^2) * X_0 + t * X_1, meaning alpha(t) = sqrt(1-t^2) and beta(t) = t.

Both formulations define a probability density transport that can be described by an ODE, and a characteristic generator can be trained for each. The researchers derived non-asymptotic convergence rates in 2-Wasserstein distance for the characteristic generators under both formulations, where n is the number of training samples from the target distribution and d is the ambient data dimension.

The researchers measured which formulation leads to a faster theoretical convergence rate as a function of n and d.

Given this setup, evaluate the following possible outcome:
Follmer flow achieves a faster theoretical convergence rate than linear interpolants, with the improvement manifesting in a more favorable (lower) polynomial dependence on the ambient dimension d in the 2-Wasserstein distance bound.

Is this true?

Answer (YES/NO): NO